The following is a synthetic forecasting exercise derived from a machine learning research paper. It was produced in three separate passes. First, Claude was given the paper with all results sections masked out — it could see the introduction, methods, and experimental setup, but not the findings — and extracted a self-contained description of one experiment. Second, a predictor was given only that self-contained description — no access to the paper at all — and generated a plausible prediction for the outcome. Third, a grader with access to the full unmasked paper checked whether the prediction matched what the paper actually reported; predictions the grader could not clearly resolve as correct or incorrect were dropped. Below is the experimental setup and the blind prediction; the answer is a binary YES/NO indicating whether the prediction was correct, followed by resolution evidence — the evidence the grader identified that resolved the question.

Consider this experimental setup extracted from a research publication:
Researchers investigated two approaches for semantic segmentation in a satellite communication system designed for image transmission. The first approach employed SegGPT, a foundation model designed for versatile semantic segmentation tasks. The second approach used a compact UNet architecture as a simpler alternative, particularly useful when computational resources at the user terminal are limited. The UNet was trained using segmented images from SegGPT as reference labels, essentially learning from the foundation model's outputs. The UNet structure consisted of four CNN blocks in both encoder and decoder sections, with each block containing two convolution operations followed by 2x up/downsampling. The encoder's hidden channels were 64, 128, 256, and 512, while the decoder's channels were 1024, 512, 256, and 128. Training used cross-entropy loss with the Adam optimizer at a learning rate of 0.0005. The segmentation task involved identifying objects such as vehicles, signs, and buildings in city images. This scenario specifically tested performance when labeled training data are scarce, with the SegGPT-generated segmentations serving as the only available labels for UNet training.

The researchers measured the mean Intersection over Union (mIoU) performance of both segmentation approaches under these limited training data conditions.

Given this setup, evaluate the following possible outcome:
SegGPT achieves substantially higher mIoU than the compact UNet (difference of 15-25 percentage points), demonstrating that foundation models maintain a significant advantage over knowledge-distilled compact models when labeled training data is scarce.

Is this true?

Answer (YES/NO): YES